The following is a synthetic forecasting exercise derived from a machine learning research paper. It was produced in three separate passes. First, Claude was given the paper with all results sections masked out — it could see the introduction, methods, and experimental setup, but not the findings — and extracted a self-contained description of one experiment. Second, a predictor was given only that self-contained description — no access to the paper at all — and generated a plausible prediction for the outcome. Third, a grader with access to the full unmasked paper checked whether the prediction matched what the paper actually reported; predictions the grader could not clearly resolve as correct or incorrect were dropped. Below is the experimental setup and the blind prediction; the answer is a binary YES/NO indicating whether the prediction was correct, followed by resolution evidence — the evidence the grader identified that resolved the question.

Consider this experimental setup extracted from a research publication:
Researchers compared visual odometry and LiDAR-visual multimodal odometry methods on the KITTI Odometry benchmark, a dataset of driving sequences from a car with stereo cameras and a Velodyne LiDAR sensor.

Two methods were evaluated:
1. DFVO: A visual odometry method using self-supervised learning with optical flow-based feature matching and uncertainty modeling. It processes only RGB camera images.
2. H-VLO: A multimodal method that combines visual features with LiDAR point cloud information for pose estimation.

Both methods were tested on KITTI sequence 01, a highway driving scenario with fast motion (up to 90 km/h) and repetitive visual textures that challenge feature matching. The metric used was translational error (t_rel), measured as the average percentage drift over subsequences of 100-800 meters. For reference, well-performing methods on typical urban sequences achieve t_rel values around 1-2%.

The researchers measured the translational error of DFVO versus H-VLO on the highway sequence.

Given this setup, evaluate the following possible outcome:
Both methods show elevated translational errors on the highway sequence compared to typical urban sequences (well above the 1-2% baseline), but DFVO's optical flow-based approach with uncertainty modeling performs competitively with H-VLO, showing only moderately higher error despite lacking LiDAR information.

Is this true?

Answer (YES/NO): NO